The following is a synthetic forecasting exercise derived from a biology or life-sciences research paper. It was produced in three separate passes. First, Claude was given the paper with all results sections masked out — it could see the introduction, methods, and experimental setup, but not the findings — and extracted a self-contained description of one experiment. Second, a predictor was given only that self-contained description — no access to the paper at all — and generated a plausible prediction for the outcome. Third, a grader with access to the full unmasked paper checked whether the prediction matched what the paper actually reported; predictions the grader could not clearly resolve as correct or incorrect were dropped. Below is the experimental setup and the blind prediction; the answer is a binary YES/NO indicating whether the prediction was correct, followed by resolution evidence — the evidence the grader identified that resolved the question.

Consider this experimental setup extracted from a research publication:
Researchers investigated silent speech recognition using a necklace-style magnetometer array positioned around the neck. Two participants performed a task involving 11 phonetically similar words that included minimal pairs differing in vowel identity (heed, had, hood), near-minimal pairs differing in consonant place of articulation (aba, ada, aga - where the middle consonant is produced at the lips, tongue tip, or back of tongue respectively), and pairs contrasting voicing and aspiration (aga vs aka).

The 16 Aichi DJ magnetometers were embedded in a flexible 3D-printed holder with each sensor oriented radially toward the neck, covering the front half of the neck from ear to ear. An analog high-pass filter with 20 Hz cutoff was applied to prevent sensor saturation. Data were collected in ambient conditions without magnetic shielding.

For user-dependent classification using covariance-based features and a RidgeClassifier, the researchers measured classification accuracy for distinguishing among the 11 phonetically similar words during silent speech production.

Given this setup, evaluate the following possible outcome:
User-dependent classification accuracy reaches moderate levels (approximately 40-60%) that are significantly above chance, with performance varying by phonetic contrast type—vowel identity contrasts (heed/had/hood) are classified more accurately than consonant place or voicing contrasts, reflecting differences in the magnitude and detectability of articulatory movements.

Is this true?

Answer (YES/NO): NO